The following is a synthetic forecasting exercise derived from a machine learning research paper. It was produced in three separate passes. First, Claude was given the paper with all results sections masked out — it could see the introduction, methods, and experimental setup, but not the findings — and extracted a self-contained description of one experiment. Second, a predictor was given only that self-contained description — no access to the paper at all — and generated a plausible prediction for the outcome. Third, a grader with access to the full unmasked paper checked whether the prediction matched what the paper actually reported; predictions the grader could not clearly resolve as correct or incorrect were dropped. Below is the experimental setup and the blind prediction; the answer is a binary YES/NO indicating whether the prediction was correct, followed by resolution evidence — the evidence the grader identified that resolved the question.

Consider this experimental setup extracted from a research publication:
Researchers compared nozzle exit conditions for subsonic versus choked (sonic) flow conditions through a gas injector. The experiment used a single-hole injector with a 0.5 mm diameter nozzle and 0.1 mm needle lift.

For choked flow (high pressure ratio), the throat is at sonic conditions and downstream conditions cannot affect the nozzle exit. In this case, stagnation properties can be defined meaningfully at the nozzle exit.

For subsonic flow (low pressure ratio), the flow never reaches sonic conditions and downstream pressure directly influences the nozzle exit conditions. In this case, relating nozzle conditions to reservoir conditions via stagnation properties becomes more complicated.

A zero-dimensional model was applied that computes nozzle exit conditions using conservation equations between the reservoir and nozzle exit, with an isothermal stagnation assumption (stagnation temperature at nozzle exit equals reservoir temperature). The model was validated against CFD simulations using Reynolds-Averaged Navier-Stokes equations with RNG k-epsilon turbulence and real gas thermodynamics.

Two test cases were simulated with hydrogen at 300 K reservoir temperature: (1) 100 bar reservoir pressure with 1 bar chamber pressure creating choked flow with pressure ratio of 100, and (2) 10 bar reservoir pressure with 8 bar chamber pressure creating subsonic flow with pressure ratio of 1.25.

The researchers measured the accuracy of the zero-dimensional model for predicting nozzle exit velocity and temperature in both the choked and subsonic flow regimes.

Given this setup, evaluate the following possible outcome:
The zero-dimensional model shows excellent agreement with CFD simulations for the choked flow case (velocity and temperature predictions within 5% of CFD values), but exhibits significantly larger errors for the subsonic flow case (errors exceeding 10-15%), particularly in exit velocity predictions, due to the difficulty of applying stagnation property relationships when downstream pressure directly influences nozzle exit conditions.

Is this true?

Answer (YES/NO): NO